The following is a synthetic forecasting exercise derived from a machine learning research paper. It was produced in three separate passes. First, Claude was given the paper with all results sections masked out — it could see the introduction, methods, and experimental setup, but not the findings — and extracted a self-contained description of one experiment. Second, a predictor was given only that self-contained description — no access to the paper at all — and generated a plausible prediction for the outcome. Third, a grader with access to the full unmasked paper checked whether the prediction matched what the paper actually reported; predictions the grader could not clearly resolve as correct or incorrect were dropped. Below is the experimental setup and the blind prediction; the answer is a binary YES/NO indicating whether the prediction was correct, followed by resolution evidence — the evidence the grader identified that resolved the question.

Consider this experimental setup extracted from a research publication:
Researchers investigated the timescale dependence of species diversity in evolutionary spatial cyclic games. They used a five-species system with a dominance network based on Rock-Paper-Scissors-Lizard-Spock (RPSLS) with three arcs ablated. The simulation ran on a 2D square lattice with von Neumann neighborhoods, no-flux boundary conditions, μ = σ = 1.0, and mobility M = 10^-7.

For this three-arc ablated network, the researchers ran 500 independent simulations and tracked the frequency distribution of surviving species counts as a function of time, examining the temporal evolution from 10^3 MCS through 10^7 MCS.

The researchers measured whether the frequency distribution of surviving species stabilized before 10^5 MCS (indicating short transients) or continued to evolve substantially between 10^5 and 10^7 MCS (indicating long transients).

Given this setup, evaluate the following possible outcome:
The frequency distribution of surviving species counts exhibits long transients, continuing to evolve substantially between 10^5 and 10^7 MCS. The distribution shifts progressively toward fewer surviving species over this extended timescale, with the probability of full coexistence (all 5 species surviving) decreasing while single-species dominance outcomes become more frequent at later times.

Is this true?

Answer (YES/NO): NO